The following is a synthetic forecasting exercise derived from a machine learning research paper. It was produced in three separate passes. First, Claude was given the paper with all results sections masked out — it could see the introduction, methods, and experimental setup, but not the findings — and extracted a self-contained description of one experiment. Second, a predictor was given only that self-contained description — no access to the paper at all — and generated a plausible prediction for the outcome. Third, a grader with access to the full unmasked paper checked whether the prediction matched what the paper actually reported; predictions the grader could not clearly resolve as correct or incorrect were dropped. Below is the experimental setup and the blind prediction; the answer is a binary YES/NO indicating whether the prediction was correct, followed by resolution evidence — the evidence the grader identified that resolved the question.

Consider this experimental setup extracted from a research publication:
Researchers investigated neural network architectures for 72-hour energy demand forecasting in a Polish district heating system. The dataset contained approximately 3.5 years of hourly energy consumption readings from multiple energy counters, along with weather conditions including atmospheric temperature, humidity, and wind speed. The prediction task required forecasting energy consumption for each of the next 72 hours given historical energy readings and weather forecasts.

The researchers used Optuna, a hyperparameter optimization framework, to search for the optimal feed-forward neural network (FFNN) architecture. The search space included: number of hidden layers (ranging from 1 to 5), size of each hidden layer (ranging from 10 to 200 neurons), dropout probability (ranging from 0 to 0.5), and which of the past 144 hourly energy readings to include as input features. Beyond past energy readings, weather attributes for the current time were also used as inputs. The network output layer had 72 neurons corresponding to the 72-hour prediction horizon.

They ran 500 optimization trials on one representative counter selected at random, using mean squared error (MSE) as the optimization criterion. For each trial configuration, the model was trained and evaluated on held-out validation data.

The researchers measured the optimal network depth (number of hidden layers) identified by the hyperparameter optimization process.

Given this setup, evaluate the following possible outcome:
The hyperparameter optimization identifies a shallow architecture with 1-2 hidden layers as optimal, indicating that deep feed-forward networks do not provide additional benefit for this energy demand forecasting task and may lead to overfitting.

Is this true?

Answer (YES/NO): YES